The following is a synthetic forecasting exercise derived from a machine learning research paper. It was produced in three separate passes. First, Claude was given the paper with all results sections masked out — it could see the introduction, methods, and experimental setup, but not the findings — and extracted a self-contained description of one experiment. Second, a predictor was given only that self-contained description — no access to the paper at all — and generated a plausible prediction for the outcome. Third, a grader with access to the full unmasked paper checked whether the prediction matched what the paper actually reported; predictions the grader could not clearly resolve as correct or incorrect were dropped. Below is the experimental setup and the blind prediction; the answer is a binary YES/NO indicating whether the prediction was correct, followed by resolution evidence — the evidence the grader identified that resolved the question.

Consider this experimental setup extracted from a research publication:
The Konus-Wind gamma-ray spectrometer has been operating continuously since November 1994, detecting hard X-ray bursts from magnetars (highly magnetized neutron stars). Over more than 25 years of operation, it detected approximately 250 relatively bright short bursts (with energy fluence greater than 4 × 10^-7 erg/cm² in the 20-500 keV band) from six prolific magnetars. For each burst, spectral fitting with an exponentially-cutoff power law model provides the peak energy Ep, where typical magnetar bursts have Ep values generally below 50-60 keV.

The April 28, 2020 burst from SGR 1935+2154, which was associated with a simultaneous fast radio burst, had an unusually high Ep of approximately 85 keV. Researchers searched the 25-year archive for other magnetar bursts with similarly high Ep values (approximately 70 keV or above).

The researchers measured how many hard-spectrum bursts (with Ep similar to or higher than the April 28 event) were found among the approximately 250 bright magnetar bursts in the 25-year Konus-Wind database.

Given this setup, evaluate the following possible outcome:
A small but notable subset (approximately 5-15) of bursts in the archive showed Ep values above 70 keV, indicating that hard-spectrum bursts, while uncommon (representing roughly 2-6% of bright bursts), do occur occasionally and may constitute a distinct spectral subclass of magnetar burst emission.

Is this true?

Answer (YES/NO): YES